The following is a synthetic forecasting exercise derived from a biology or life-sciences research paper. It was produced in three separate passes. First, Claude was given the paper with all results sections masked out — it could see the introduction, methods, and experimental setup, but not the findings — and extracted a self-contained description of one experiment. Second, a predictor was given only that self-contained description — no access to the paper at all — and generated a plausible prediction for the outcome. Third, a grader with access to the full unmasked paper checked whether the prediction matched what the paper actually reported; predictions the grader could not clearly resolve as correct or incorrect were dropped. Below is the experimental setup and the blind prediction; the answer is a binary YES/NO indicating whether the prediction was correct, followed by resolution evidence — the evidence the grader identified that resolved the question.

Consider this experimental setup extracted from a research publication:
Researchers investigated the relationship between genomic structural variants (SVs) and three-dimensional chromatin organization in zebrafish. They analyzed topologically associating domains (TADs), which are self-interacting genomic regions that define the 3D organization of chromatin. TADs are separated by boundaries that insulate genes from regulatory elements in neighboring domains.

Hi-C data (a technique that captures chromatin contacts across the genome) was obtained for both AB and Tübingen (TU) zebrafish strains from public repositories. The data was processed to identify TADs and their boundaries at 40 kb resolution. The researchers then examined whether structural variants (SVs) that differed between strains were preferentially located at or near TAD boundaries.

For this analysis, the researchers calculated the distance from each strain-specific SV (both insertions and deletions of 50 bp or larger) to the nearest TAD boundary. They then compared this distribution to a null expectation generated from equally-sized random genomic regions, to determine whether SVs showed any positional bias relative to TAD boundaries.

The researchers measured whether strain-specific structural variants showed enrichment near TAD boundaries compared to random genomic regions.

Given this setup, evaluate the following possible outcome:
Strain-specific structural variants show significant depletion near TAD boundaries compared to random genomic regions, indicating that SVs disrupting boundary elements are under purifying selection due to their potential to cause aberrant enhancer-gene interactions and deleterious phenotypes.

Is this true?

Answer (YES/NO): NO